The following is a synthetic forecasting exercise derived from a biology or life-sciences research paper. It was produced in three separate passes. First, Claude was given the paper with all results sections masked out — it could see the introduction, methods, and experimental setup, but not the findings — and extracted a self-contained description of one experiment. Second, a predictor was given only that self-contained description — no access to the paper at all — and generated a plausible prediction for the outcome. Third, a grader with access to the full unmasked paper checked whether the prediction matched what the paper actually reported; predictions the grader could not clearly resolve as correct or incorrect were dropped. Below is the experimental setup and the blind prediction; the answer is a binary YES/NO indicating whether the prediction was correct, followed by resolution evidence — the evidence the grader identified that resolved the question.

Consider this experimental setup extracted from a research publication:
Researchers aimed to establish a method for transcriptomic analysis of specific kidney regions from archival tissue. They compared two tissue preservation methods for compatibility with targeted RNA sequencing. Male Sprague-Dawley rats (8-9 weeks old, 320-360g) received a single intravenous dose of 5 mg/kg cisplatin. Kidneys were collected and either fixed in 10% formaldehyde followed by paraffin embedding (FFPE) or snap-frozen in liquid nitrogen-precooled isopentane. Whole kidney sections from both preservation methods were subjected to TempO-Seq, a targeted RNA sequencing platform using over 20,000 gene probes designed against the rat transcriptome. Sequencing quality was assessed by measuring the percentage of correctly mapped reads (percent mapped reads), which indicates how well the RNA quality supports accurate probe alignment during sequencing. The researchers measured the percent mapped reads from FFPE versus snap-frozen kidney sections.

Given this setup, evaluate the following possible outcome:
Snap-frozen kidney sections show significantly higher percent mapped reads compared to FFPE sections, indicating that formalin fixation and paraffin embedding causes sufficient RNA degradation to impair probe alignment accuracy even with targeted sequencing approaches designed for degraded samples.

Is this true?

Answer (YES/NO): NO